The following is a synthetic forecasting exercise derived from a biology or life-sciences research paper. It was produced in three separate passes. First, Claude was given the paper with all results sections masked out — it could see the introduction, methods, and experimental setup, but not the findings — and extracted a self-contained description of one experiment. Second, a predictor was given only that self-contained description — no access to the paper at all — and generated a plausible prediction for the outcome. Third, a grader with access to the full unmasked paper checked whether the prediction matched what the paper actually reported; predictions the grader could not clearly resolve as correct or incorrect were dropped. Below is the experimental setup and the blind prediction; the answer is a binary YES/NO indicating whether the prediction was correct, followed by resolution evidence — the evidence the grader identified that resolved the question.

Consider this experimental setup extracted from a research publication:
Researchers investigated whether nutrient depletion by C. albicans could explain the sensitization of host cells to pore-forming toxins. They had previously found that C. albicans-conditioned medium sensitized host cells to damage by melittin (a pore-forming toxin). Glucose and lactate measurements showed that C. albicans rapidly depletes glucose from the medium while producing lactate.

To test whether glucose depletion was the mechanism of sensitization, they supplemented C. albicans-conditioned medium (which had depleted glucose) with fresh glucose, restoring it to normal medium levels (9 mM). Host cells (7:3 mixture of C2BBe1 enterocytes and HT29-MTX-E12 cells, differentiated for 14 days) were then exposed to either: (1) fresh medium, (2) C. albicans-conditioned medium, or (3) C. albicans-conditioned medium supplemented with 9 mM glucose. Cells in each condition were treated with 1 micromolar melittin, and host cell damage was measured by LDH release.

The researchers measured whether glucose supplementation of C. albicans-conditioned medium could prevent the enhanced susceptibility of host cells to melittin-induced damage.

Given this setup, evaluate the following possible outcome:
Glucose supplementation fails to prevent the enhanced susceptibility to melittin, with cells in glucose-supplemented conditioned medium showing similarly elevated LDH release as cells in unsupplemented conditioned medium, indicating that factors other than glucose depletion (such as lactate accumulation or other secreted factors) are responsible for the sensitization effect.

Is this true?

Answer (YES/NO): NO